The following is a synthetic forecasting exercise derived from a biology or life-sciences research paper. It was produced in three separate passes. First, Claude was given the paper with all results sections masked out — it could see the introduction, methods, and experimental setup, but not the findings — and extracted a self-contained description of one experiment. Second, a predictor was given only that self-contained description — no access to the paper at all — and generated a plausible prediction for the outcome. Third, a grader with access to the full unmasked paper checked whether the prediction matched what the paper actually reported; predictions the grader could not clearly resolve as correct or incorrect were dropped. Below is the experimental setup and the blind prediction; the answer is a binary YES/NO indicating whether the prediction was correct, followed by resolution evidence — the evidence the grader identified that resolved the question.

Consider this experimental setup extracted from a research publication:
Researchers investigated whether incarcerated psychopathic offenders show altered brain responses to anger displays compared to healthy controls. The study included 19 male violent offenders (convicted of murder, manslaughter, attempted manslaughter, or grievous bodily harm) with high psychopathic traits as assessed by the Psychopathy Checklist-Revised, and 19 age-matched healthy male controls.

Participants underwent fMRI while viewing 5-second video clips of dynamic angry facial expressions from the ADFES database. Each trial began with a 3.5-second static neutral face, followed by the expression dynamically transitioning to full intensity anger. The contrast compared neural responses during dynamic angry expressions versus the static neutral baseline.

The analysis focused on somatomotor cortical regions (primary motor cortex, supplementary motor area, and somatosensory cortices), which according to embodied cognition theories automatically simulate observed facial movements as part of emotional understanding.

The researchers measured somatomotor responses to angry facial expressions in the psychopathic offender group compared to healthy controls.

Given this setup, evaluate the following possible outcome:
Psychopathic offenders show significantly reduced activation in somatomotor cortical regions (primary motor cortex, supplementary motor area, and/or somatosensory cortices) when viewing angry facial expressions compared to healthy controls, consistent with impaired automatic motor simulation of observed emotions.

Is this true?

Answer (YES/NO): YES